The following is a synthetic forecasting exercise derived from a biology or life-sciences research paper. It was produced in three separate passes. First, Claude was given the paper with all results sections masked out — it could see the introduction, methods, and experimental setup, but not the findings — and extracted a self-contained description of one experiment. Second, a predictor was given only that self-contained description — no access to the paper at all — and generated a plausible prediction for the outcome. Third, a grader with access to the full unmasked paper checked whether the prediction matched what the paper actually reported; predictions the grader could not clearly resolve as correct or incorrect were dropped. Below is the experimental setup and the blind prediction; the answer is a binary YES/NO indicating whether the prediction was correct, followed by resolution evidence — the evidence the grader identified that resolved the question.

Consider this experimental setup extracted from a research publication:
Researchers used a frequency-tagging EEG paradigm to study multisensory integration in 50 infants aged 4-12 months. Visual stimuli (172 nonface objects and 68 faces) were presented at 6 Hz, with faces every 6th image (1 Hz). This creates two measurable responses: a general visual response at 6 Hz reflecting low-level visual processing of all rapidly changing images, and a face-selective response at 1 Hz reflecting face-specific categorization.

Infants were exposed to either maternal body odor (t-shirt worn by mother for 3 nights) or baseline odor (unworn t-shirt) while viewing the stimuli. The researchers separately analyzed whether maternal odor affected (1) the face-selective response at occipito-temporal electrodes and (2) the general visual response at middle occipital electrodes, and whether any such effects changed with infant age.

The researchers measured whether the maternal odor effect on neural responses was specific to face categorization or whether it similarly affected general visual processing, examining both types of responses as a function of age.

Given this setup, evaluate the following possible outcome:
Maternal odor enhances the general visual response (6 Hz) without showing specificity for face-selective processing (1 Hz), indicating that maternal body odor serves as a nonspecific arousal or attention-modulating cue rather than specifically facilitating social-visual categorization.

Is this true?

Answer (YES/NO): NO